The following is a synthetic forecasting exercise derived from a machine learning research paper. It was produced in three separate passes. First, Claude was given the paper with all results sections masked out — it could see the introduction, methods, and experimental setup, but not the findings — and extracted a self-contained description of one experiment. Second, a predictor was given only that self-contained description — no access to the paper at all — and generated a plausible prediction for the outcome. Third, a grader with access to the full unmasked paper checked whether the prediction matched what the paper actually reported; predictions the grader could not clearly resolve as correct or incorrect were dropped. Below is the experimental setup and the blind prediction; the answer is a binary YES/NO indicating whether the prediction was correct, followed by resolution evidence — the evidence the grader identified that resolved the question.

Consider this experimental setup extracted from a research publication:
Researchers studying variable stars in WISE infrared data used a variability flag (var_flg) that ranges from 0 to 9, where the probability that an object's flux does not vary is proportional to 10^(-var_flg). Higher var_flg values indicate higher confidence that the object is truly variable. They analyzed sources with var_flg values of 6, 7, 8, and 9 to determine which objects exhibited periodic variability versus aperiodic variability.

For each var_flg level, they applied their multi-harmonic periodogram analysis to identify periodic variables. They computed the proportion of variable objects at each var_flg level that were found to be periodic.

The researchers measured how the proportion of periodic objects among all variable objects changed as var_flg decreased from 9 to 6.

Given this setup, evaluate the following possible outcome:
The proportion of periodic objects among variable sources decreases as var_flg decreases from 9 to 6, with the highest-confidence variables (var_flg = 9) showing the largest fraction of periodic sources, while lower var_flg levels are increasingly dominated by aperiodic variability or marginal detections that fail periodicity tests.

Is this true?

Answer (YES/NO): YES